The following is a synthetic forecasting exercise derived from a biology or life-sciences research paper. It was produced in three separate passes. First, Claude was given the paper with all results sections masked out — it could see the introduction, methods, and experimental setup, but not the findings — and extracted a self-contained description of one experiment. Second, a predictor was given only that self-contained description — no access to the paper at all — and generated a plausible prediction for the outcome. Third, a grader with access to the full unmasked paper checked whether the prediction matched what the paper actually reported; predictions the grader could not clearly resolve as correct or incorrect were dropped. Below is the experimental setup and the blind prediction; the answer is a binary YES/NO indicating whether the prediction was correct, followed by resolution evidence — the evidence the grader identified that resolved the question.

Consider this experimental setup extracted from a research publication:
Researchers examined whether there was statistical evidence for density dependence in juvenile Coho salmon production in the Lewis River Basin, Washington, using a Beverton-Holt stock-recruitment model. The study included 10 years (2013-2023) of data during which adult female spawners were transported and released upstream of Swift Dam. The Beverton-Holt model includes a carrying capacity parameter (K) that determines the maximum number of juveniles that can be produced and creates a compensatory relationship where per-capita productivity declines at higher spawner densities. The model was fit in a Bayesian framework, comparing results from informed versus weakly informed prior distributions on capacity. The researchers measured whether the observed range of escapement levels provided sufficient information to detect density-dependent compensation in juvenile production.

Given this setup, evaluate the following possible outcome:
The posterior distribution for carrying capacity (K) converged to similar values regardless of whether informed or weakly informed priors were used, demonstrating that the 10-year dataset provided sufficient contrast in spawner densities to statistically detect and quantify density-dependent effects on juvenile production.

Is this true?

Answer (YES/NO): NO